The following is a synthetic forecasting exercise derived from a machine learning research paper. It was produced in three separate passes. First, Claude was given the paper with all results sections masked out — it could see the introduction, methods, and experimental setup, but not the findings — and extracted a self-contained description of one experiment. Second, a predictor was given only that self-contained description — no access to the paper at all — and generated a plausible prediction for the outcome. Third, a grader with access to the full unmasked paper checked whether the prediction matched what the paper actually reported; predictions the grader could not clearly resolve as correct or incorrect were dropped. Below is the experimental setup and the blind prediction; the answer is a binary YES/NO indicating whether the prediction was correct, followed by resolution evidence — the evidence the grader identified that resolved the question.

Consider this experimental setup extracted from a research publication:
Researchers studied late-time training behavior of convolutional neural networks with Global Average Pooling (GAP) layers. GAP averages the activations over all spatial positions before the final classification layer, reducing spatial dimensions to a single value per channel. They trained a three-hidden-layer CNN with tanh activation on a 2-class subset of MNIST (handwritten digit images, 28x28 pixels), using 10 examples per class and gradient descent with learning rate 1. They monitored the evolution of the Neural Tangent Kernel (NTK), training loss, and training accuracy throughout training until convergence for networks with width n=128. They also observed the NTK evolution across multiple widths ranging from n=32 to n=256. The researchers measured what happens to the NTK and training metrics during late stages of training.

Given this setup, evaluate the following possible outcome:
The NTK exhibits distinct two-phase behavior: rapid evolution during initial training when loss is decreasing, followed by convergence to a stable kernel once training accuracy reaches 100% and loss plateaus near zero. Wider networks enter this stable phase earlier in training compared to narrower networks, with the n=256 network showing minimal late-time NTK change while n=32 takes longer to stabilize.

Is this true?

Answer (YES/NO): NO